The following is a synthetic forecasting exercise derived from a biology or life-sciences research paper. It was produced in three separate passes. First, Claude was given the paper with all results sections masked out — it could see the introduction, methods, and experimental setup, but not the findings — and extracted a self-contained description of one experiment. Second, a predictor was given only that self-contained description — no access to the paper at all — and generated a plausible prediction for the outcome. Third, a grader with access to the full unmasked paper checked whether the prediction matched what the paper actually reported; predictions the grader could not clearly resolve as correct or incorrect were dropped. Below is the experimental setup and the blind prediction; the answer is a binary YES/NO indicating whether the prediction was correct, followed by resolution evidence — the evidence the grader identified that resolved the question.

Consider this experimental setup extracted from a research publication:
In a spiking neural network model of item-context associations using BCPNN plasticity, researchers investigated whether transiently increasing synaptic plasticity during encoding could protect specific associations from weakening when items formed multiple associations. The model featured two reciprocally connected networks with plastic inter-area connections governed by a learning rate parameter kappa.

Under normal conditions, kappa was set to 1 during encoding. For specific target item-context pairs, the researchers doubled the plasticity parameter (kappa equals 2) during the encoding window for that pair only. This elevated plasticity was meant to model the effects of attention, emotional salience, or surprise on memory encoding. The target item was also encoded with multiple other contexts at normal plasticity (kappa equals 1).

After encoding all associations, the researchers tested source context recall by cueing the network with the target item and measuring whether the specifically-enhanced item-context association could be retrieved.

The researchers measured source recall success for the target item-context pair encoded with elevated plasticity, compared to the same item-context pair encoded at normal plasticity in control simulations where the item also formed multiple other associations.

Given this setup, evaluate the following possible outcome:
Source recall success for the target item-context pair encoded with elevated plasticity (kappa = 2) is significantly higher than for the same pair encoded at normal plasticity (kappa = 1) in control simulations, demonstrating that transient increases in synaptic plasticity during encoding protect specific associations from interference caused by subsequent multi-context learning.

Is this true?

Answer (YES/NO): YES